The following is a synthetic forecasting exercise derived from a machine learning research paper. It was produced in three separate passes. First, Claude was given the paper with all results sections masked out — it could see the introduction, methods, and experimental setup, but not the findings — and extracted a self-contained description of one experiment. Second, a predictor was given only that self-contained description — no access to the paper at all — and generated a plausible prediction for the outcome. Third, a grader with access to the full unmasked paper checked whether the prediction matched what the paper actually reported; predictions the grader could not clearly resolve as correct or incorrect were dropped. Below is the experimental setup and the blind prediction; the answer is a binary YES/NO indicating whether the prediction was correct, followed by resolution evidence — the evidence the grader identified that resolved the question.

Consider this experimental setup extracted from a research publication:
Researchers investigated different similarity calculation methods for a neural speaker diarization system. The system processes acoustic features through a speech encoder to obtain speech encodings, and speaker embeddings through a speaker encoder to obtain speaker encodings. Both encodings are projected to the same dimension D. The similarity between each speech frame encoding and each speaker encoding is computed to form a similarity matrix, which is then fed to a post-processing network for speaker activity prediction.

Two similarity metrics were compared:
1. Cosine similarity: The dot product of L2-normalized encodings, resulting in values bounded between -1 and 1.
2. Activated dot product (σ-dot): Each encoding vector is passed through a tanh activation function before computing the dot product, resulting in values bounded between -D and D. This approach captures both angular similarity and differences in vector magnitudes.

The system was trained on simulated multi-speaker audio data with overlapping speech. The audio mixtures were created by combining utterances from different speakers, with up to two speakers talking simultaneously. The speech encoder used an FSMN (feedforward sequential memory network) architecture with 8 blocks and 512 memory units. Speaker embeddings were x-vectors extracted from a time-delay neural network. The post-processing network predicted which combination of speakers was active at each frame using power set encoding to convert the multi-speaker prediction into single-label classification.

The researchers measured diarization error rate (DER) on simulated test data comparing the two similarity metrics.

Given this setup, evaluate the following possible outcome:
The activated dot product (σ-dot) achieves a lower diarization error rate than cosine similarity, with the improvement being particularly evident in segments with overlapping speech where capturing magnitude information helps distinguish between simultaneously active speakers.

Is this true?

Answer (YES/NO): YES